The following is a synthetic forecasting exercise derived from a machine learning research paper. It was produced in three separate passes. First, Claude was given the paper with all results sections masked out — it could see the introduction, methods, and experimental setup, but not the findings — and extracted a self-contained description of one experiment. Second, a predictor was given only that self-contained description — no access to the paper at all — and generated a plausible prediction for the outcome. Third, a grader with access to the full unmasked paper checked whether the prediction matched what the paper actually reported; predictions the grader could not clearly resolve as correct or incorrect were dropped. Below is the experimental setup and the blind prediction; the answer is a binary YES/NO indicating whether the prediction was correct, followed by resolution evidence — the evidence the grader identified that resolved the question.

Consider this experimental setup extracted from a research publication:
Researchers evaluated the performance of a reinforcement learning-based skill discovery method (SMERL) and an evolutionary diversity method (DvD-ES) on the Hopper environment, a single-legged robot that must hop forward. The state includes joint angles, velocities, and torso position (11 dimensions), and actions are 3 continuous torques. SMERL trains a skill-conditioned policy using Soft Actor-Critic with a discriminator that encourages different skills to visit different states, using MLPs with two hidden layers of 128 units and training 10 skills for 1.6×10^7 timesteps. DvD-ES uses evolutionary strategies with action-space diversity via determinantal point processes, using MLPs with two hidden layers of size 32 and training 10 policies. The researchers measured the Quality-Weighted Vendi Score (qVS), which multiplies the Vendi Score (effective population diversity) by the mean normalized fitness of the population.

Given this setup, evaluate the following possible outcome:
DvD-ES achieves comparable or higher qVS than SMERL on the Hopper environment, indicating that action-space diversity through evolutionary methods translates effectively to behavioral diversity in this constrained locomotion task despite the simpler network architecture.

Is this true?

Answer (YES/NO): NO